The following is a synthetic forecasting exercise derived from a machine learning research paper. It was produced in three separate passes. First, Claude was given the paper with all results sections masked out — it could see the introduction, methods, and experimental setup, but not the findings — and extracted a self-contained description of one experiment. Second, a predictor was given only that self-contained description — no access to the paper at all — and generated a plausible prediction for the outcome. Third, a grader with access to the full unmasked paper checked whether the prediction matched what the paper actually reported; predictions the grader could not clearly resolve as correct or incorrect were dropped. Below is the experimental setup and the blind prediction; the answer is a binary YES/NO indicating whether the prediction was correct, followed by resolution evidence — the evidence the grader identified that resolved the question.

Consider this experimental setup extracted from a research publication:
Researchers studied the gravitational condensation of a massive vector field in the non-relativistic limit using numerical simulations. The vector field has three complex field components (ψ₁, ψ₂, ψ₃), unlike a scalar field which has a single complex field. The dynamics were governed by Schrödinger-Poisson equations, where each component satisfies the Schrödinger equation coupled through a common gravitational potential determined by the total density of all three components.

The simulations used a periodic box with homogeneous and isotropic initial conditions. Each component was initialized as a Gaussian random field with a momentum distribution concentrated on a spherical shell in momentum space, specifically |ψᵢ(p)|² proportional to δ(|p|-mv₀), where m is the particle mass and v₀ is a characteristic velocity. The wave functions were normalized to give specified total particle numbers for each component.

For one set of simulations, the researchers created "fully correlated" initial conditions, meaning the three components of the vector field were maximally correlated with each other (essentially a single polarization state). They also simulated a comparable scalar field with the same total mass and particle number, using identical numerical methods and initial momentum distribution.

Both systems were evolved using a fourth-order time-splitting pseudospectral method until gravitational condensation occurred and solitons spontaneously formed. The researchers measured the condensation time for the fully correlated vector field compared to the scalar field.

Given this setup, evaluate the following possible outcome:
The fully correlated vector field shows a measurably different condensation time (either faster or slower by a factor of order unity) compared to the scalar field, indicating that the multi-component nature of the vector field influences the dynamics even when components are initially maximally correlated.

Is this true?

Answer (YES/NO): NO